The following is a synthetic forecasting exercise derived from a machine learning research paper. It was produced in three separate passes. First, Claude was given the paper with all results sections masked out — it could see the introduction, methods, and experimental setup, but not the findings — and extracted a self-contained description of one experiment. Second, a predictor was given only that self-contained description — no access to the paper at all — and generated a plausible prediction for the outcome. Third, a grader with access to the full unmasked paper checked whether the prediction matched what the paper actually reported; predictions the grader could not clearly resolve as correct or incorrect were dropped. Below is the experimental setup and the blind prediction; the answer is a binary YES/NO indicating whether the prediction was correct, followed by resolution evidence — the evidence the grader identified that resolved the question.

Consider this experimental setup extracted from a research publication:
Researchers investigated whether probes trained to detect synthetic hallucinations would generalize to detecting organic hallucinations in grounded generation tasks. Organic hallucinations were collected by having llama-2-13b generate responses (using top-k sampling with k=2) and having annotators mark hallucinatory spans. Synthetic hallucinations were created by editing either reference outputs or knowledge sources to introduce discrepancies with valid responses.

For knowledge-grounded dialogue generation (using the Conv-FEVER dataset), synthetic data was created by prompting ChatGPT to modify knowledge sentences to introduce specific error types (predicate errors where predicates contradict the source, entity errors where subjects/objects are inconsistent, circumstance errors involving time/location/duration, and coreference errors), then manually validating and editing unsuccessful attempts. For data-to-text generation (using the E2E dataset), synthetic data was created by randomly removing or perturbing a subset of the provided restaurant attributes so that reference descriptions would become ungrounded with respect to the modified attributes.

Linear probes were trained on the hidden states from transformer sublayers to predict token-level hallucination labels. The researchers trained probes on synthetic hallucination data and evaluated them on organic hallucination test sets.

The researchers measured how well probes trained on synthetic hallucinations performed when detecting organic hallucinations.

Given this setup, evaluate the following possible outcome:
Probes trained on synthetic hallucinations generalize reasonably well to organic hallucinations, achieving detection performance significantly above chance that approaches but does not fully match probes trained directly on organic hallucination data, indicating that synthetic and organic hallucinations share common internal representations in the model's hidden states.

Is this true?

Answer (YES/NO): NO